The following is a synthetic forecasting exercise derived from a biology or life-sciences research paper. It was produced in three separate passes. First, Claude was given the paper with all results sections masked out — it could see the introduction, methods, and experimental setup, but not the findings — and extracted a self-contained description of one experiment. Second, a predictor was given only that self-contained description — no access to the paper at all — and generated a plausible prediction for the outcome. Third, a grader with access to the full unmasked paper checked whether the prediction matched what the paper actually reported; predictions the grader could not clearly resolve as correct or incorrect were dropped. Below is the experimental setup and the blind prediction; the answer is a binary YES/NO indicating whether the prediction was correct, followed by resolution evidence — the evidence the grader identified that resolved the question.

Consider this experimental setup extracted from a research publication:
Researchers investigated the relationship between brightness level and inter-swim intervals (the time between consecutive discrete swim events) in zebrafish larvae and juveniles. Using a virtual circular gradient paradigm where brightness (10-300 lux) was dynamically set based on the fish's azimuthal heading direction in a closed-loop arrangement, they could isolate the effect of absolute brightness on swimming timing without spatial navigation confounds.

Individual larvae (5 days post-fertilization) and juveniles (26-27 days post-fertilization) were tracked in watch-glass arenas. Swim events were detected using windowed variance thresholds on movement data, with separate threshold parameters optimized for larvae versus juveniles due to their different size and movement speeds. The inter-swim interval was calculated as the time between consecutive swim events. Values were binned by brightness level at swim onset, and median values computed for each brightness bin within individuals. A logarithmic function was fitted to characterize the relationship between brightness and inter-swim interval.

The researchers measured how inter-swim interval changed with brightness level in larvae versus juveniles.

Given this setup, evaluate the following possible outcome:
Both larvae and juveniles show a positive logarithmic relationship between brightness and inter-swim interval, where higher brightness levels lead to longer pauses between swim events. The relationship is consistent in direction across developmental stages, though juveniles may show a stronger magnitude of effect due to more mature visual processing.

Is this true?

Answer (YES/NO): NO